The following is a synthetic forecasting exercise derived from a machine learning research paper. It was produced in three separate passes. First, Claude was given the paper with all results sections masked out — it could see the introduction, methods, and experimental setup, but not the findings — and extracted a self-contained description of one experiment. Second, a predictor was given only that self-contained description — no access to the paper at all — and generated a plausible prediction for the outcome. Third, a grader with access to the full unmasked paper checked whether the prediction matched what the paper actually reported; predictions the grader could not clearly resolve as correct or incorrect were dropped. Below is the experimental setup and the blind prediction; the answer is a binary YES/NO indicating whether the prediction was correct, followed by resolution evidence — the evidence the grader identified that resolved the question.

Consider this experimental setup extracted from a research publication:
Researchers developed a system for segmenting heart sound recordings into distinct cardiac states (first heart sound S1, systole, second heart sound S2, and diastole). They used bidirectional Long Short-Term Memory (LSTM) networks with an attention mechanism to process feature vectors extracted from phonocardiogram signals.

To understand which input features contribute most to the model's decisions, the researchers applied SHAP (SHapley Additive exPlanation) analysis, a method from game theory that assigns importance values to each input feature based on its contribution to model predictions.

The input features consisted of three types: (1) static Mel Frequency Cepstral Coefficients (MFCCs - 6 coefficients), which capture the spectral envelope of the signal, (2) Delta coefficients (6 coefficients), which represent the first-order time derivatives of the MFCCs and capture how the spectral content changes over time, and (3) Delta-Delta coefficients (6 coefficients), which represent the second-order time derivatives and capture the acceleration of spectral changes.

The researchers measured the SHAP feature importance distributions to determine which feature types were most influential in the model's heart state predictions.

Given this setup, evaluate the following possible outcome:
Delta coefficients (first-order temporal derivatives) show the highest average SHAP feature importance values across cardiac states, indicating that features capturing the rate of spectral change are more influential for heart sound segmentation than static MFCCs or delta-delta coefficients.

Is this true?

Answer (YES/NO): YES